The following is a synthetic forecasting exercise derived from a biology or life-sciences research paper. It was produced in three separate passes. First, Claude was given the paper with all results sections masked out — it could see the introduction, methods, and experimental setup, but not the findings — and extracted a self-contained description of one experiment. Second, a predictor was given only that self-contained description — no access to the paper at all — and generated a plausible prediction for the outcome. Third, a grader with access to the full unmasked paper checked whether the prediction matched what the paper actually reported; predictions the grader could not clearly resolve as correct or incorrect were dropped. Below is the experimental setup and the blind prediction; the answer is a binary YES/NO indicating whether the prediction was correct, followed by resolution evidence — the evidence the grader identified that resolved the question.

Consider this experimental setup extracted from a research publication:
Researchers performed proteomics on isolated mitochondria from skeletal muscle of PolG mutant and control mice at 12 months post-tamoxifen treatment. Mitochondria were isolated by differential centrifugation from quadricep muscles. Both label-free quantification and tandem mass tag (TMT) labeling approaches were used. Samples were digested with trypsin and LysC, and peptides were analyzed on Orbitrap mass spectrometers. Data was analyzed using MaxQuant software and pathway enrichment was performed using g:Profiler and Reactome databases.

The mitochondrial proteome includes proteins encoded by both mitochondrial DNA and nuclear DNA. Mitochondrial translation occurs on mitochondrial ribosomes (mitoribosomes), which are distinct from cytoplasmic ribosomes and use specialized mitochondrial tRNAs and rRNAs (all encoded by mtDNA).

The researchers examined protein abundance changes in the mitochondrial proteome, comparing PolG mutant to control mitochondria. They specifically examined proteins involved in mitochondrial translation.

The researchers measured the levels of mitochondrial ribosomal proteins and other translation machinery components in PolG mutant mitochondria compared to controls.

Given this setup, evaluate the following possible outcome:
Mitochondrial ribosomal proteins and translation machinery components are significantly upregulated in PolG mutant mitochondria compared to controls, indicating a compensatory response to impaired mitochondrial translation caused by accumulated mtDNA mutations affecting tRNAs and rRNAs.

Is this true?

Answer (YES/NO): NO